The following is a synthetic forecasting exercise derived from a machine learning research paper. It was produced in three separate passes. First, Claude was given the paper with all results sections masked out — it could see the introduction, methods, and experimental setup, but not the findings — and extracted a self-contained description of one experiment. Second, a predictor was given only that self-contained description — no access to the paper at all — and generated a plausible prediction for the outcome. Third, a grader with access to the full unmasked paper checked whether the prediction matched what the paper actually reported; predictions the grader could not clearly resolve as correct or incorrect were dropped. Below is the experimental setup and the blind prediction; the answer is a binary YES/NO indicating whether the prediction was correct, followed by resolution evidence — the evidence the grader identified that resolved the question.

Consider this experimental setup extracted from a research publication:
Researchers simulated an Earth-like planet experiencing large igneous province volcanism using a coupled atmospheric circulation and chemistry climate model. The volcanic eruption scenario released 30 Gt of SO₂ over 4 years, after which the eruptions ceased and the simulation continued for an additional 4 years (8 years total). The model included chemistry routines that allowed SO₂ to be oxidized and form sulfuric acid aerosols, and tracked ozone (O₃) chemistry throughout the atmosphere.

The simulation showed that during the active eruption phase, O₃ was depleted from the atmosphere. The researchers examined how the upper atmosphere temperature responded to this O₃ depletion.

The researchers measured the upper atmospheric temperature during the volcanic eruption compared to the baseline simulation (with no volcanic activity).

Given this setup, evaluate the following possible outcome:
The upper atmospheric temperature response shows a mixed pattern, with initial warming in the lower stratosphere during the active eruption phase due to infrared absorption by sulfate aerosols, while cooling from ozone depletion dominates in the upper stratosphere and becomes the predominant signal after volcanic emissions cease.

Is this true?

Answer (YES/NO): NO